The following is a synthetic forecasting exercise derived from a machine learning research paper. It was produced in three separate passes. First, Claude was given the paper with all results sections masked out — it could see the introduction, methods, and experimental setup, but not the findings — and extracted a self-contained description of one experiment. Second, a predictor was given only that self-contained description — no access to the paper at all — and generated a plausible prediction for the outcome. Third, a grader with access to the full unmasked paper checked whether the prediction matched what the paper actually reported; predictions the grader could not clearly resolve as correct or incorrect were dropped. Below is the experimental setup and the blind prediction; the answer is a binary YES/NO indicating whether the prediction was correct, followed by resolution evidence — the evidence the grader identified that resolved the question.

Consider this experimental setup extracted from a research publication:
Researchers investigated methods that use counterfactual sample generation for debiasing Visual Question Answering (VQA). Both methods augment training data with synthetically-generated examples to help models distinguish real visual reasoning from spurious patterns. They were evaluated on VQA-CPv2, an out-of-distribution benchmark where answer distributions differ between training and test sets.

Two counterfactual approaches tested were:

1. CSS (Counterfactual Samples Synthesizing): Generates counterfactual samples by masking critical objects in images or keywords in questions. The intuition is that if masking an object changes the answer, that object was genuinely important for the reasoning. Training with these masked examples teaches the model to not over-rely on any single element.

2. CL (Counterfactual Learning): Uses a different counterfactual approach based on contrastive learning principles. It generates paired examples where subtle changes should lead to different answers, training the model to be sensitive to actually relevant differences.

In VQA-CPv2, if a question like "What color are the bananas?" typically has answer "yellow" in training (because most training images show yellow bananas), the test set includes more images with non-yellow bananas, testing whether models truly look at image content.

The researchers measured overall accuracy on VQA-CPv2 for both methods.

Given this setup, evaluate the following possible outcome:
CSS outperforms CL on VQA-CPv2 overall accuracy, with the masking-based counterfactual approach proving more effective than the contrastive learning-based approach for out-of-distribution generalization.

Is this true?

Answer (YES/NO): NO